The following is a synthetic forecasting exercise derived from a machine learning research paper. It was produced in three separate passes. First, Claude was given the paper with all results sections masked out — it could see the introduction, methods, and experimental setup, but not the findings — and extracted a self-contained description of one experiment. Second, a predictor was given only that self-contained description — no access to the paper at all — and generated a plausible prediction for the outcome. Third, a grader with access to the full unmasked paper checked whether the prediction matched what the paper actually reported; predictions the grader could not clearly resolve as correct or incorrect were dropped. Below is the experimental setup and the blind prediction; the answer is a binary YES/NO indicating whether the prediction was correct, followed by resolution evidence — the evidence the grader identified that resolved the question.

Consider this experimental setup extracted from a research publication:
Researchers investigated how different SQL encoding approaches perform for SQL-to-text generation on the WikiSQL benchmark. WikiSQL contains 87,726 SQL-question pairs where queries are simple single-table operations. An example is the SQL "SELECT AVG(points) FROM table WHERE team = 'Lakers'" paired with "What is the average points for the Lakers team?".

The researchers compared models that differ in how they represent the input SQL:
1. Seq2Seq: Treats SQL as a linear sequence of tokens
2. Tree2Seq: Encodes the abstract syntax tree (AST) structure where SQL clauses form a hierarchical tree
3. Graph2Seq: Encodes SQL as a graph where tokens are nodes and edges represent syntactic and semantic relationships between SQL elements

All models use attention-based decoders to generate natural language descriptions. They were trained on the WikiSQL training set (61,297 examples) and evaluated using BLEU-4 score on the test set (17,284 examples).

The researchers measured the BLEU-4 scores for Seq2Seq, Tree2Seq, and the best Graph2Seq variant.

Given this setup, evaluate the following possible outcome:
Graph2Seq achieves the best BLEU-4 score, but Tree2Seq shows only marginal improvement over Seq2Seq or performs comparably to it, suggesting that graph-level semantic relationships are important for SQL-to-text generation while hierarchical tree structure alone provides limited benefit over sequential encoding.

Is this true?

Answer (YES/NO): NO